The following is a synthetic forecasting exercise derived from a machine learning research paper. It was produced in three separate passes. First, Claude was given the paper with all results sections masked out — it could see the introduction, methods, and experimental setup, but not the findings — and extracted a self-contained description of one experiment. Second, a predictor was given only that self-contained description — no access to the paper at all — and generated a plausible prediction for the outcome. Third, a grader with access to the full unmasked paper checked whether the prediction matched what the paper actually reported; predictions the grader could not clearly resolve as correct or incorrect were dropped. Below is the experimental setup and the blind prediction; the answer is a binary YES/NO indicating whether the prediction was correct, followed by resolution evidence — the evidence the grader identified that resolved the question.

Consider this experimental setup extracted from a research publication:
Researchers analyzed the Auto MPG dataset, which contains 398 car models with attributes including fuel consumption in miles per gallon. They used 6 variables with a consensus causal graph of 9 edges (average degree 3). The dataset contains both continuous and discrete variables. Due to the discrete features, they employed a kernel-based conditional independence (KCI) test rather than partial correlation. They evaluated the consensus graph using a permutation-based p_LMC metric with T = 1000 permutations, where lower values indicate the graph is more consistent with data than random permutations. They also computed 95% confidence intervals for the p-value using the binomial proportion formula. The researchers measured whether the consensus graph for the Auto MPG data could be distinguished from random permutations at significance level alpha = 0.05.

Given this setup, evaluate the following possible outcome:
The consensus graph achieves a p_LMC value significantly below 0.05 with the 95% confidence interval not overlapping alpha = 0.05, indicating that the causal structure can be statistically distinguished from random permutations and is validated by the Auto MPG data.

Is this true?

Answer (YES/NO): YES